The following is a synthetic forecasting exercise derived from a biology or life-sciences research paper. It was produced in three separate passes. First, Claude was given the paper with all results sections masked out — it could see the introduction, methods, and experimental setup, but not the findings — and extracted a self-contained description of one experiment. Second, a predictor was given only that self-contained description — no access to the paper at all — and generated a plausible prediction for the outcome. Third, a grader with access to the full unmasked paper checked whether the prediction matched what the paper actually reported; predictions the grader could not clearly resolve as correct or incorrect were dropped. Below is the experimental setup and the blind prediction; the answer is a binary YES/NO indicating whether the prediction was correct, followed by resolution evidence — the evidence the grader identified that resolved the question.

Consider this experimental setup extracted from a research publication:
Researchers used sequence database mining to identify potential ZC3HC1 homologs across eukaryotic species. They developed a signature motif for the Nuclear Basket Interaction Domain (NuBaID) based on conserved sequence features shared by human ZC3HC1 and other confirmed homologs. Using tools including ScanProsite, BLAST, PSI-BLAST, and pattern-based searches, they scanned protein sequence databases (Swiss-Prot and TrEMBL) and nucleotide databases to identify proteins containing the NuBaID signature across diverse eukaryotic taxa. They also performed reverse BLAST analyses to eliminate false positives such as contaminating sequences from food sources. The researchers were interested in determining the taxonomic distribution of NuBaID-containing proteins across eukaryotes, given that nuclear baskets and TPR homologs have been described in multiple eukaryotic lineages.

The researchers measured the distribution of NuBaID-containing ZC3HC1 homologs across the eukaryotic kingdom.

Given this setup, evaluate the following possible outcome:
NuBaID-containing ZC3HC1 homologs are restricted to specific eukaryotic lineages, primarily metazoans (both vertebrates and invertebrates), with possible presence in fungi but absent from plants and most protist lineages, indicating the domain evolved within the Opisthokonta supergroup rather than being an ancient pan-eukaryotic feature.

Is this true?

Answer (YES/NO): NO